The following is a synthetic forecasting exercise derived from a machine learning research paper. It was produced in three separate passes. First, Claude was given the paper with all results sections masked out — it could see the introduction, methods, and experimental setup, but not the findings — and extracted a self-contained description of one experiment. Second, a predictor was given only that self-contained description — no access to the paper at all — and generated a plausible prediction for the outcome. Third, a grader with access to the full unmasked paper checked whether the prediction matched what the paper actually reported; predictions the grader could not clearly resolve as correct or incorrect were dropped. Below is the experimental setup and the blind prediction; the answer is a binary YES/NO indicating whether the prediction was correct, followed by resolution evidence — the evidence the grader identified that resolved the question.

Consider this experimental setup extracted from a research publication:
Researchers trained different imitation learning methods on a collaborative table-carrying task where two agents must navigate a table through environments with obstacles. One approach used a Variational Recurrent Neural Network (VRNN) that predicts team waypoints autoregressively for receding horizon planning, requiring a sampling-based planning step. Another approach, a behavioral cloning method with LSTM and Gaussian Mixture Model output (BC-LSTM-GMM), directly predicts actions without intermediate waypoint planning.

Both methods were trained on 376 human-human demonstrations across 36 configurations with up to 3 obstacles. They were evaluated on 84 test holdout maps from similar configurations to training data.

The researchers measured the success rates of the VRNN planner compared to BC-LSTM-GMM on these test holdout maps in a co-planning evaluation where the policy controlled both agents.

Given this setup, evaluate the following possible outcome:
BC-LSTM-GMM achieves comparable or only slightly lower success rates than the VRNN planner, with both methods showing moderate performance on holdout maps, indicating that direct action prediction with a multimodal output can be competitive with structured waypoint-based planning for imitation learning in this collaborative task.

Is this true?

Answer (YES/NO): NO